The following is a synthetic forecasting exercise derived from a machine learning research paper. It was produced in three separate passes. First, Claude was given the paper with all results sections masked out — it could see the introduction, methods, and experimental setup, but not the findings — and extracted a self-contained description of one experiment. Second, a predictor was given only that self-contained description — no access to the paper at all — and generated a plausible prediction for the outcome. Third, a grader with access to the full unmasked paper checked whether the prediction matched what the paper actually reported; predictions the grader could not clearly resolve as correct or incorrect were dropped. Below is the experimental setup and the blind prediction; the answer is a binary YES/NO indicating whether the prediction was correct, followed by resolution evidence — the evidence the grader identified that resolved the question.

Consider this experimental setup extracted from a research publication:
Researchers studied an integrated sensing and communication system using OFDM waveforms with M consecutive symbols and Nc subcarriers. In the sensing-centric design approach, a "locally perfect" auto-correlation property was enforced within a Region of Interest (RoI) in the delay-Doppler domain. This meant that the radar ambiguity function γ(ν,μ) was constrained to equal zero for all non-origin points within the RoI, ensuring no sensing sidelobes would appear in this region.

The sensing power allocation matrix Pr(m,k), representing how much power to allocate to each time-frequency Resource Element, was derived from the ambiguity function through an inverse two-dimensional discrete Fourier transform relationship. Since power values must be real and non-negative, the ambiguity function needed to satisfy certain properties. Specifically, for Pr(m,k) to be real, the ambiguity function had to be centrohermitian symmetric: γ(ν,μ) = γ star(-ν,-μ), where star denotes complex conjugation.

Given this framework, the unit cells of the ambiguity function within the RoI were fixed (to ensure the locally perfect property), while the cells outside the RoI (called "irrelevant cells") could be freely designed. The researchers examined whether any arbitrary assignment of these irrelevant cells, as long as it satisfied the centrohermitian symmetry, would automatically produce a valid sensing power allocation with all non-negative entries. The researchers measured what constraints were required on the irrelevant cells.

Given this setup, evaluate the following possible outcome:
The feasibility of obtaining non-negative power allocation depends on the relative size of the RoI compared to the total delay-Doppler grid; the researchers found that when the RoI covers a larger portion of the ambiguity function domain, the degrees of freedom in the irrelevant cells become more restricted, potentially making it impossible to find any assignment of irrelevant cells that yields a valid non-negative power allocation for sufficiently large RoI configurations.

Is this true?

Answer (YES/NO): NO